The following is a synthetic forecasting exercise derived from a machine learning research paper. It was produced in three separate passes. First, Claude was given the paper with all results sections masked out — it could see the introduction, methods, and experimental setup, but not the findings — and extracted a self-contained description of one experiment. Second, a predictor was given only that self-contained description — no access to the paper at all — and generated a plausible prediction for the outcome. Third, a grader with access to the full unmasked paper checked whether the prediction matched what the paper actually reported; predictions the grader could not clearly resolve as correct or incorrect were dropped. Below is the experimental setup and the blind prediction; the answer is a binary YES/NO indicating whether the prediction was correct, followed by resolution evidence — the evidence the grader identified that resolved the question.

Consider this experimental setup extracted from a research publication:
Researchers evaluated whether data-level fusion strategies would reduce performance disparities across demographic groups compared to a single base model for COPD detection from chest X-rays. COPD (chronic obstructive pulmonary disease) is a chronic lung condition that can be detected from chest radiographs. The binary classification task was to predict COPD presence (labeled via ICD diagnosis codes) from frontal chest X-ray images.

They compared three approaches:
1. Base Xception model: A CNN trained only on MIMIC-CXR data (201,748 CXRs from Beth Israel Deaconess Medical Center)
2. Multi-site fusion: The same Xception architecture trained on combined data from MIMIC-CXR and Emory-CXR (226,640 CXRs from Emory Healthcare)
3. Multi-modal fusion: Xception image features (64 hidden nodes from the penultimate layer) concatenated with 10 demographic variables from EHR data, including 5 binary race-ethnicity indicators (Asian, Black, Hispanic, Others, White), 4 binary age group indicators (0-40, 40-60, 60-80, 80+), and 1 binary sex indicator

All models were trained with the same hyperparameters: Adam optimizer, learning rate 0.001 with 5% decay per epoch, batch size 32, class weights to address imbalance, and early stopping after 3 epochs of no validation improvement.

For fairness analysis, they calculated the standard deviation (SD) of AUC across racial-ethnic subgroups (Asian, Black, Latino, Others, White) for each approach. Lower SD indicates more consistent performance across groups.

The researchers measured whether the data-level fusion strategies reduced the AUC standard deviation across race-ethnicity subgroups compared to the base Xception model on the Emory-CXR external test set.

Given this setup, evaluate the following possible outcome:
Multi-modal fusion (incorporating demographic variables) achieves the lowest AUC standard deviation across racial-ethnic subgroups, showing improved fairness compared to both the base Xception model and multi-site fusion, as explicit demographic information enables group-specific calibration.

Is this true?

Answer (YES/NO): NO